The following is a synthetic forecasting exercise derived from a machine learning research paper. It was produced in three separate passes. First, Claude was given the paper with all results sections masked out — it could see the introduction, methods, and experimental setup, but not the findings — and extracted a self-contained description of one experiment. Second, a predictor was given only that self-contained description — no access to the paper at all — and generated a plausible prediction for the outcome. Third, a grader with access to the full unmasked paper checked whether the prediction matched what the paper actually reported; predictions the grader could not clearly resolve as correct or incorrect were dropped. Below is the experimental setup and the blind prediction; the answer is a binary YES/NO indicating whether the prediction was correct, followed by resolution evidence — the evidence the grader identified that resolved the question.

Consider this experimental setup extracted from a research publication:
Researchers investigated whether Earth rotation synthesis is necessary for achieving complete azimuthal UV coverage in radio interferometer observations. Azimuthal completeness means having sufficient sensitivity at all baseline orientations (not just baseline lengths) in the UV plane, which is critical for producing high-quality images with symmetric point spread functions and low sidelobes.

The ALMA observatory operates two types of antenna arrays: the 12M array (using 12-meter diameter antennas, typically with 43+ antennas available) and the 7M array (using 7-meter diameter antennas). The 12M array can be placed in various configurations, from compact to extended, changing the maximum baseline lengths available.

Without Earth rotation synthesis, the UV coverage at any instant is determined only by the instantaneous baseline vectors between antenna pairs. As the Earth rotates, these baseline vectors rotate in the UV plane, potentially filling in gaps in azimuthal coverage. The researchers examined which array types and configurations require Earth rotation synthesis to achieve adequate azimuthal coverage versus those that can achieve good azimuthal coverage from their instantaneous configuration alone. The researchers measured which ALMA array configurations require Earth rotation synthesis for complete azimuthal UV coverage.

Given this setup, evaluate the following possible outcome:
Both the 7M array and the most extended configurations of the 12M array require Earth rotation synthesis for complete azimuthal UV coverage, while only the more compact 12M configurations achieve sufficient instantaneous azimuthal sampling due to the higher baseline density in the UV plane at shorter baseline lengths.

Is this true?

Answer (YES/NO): YES